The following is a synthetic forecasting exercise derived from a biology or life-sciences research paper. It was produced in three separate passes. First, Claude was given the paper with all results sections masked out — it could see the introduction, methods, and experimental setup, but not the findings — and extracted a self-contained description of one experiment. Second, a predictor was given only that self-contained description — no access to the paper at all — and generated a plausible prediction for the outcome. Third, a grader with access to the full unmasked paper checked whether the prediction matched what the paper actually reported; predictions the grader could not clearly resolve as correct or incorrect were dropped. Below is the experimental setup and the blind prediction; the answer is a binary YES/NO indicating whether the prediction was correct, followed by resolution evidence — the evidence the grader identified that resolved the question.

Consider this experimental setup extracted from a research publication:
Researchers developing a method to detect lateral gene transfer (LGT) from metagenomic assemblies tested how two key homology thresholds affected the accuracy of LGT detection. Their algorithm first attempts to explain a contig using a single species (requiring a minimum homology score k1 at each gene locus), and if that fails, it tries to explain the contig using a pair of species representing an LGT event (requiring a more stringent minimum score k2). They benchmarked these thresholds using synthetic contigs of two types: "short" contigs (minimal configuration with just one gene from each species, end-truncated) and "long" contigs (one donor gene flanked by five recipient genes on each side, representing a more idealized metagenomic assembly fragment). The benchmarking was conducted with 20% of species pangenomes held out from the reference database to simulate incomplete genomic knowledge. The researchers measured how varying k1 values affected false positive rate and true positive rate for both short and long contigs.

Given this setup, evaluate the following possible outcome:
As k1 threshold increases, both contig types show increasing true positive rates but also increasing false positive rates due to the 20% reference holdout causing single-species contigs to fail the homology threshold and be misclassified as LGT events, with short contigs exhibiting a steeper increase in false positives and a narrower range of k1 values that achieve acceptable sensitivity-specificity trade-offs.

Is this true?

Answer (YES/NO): NO